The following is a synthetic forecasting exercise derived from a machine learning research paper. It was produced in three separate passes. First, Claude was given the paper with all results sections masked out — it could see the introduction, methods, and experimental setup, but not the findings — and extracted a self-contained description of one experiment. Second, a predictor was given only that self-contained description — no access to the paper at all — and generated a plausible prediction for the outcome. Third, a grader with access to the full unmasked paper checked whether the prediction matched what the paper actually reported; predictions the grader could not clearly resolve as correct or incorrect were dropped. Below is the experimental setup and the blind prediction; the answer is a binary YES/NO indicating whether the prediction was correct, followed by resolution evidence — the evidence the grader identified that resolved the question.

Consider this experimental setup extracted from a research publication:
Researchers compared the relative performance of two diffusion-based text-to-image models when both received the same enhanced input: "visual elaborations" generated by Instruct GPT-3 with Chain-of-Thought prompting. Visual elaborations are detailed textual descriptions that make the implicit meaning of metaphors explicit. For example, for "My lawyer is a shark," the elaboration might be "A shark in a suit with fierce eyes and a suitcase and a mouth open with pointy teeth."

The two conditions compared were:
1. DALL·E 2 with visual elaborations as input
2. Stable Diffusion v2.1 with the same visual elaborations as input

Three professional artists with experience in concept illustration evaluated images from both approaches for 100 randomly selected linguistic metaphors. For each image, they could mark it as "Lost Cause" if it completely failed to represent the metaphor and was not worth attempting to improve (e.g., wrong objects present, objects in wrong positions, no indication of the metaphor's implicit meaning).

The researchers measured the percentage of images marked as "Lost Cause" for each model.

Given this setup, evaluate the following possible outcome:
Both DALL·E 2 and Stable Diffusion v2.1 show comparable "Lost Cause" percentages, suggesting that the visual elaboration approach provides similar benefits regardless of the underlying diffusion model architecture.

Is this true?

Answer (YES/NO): NO